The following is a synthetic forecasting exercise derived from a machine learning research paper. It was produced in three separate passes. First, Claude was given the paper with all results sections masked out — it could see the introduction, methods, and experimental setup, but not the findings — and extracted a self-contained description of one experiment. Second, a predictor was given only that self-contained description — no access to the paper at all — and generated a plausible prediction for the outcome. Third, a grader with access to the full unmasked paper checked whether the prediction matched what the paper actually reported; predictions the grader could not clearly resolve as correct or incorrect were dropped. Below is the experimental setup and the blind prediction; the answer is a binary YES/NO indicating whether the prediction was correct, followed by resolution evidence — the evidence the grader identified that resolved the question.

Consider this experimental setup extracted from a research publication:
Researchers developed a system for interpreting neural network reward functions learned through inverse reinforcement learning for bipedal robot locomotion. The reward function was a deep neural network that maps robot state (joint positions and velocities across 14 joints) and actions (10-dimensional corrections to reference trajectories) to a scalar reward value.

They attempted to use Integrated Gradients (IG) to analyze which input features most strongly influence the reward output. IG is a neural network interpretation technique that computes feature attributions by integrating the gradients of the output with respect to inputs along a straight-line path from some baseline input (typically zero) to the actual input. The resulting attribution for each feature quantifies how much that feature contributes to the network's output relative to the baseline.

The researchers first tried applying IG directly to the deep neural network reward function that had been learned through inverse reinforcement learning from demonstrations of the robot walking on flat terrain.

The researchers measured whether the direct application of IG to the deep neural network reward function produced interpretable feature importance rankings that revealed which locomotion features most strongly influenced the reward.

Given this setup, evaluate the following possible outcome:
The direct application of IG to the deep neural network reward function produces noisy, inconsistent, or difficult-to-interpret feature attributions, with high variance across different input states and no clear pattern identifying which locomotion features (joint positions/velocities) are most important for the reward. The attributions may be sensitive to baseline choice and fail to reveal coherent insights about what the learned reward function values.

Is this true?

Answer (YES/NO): YES